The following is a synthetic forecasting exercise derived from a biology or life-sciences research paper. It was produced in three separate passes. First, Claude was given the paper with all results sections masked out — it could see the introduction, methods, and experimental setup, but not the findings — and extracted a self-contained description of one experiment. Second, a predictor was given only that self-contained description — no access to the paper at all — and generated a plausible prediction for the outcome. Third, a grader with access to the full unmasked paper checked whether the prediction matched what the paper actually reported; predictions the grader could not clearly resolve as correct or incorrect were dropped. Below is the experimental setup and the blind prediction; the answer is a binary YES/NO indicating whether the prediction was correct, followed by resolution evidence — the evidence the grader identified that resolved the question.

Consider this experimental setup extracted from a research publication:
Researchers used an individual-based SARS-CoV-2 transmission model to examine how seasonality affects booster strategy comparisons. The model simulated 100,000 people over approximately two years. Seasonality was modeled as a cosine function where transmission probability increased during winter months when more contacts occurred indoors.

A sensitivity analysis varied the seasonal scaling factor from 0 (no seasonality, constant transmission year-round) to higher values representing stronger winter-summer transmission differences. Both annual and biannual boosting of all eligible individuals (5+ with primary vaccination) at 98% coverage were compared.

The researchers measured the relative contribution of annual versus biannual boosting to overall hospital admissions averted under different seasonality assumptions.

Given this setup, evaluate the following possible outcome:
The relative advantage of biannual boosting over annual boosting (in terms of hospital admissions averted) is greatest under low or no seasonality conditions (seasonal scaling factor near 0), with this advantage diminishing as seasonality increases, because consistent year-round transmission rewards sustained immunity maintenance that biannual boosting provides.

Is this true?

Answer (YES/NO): YES